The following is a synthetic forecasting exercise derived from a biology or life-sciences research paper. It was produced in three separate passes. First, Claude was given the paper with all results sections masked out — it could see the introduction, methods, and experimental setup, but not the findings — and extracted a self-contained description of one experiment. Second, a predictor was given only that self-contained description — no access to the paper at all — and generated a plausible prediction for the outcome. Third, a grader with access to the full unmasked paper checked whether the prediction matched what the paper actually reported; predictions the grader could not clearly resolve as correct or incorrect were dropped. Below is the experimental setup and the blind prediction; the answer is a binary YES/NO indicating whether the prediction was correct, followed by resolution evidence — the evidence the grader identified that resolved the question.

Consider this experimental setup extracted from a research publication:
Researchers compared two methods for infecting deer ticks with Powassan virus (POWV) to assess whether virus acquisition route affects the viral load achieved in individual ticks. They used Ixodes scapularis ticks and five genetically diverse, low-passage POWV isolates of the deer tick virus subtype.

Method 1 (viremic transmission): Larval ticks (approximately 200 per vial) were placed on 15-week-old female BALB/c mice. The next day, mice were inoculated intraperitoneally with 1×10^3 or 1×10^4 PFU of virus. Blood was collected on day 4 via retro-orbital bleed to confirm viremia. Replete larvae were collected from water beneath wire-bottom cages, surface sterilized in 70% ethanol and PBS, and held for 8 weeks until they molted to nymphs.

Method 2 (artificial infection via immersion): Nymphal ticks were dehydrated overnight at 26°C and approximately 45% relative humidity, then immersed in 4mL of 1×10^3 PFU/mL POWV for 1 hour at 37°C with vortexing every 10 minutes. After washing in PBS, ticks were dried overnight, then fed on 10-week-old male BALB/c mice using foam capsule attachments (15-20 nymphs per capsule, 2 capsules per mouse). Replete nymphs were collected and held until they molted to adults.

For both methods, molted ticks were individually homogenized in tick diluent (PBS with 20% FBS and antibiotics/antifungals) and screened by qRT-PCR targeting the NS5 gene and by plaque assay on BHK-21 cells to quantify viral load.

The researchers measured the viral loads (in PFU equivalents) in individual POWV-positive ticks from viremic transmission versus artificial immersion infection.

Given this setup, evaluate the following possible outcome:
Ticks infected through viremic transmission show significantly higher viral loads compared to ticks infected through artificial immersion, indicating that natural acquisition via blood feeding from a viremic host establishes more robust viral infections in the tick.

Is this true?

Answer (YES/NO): NO